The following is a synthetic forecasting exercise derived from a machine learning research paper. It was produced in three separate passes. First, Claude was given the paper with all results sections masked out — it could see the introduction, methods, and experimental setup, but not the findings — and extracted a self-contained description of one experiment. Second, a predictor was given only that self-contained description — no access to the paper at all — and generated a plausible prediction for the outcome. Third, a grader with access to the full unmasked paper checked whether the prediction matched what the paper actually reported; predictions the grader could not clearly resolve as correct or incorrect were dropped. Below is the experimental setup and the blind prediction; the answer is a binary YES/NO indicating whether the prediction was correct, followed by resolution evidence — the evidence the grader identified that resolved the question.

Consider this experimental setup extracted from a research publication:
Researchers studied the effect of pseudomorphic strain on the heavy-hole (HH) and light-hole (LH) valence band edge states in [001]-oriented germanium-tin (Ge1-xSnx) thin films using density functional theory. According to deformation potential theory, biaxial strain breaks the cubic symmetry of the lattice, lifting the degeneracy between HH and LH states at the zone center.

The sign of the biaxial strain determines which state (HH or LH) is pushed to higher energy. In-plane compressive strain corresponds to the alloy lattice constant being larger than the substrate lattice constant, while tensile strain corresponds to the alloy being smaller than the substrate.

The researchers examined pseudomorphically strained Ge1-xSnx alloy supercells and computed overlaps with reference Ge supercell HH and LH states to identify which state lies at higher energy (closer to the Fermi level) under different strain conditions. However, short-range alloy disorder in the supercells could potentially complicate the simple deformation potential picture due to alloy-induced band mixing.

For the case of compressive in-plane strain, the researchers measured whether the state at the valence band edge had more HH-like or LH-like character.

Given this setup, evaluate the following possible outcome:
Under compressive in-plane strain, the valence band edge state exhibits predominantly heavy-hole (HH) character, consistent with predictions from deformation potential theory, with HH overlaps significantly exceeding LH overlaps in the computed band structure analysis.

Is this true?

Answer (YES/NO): YES